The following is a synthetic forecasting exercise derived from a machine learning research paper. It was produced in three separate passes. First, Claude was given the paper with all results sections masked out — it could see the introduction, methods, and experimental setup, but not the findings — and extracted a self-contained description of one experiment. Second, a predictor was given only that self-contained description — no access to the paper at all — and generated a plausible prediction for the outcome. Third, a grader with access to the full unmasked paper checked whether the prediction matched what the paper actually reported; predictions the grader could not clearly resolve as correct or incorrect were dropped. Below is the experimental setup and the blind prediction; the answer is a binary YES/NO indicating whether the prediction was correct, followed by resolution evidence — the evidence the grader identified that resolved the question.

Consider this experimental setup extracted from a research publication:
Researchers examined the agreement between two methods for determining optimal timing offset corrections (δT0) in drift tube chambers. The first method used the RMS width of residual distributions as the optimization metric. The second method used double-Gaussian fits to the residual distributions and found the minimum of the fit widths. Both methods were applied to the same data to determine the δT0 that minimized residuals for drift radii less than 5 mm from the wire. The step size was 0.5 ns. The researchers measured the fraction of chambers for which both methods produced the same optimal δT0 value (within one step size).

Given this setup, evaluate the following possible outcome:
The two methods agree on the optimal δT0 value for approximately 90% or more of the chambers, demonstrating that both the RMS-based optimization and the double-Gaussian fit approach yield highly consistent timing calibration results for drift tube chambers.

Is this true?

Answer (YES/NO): YES